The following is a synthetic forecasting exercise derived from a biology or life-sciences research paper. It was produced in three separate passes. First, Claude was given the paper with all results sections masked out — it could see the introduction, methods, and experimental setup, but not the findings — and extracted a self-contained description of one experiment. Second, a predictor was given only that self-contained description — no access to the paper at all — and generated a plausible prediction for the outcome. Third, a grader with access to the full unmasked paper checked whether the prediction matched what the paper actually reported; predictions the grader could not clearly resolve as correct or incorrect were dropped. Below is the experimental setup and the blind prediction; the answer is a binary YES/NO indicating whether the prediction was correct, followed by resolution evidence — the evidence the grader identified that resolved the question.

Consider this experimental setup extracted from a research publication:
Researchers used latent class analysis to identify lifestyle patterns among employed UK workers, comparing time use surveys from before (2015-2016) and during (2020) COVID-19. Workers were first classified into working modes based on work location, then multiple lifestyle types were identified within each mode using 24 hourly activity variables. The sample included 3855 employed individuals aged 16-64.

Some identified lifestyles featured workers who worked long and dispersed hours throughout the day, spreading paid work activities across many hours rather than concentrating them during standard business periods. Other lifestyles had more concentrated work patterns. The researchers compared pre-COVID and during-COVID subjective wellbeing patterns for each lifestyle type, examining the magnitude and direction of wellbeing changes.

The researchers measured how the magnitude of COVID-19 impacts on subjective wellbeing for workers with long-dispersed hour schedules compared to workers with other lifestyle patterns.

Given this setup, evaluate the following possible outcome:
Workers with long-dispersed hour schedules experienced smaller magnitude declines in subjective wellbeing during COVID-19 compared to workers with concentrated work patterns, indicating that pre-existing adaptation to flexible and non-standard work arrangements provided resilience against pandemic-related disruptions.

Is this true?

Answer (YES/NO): NO